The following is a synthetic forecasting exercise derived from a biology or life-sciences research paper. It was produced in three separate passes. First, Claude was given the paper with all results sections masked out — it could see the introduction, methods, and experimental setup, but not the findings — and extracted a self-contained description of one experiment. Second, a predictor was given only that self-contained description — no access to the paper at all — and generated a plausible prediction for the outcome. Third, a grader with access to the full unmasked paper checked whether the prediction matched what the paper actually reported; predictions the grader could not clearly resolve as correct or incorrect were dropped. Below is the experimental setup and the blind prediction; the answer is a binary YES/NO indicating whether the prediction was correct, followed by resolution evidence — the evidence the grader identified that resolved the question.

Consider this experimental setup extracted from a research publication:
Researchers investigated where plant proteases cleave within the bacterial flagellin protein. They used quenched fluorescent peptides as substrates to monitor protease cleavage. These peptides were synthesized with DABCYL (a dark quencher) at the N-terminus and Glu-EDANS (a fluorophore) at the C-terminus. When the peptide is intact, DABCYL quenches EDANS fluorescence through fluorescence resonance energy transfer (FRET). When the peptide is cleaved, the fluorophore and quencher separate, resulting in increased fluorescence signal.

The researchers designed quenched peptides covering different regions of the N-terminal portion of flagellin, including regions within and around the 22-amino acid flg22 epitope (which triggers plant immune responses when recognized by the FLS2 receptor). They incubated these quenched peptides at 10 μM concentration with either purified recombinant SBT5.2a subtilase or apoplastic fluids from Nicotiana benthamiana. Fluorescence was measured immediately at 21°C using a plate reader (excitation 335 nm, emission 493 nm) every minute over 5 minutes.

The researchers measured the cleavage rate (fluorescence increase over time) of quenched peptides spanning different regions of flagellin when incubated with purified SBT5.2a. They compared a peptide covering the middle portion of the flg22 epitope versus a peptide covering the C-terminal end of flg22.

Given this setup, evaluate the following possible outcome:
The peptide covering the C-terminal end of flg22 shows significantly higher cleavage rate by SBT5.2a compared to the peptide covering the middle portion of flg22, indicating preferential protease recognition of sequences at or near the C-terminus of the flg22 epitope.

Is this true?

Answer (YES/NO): NO